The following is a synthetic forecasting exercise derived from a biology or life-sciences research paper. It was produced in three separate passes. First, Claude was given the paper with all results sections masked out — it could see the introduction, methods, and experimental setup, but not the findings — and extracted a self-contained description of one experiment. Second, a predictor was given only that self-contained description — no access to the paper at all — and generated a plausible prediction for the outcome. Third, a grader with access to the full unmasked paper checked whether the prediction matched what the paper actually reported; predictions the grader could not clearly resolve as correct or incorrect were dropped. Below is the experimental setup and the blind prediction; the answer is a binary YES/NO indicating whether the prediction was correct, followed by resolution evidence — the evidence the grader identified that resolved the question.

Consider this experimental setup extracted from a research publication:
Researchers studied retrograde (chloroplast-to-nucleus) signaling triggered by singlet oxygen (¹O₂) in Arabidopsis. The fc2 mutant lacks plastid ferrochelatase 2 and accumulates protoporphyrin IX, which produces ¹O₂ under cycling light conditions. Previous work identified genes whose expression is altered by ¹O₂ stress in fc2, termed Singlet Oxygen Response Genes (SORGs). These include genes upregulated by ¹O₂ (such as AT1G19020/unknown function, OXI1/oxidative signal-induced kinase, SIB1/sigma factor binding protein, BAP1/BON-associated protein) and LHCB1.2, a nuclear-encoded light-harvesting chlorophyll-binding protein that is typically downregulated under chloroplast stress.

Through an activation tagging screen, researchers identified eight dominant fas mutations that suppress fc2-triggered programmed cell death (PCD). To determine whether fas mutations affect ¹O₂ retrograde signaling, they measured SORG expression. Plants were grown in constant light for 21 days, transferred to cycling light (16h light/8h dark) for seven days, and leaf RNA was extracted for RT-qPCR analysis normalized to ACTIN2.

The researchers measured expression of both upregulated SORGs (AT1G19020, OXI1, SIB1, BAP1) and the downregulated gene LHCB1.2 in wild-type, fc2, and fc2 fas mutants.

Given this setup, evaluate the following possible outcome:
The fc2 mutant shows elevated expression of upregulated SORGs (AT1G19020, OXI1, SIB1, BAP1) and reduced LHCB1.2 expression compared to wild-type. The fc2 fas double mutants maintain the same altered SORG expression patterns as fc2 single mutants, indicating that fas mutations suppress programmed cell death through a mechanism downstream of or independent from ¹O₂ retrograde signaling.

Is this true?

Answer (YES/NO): NO